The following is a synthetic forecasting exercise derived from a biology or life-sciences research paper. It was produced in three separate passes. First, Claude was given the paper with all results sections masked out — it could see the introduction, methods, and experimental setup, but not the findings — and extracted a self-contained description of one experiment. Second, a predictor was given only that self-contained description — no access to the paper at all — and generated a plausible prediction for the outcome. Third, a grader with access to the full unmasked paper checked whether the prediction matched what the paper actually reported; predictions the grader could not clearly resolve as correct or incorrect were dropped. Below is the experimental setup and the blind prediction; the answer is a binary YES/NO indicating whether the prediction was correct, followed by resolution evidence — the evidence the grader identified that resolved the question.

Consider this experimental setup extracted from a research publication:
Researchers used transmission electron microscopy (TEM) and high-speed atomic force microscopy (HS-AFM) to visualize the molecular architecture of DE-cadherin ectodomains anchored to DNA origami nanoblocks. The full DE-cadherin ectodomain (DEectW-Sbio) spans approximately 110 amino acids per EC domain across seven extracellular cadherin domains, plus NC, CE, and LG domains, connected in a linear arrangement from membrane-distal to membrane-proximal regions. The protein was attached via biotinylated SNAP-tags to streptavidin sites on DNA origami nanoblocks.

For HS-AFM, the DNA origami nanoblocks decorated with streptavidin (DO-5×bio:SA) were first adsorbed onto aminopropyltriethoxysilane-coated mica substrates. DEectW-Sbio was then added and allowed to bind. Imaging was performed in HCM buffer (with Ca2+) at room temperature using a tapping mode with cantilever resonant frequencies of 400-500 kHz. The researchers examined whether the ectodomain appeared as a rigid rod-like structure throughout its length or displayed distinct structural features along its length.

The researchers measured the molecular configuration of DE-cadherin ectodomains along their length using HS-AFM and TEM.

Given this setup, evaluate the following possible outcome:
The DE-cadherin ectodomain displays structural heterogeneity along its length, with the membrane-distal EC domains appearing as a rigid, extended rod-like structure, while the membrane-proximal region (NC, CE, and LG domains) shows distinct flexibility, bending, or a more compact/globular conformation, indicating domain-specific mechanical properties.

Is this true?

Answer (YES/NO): NO